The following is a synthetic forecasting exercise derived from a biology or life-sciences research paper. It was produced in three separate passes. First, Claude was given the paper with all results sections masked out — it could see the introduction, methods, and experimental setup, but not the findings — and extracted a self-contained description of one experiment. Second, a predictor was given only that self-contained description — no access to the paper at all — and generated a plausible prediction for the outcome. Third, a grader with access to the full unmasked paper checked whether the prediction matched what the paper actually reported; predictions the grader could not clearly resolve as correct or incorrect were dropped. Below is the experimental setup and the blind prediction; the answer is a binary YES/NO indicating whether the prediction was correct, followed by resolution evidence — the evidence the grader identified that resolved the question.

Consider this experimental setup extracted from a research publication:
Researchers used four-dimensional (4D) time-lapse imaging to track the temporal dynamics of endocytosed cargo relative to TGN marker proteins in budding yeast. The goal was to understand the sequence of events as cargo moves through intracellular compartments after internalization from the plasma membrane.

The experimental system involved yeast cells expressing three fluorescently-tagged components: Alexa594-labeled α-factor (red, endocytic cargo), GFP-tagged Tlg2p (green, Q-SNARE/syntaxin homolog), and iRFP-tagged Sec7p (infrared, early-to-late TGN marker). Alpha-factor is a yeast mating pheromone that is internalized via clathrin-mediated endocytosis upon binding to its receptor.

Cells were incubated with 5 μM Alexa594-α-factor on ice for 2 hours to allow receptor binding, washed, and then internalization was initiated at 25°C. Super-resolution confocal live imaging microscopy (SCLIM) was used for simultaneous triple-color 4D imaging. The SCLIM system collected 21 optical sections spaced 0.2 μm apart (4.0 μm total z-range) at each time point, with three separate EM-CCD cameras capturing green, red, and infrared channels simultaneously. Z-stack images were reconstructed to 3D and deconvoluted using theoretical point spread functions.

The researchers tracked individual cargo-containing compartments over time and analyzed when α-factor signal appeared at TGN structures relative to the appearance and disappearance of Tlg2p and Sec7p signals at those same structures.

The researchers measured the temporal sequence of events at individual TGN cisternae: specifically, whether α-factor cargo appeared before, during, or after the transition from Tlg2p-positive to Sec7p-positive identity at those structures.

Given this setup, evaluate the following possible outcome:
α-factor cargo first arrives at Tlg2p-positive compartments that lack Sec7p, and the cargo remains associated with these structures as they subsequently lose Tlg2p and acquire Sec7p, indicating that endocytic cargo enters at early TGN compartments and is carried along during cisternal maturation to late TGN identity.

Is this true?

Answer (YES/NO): NO